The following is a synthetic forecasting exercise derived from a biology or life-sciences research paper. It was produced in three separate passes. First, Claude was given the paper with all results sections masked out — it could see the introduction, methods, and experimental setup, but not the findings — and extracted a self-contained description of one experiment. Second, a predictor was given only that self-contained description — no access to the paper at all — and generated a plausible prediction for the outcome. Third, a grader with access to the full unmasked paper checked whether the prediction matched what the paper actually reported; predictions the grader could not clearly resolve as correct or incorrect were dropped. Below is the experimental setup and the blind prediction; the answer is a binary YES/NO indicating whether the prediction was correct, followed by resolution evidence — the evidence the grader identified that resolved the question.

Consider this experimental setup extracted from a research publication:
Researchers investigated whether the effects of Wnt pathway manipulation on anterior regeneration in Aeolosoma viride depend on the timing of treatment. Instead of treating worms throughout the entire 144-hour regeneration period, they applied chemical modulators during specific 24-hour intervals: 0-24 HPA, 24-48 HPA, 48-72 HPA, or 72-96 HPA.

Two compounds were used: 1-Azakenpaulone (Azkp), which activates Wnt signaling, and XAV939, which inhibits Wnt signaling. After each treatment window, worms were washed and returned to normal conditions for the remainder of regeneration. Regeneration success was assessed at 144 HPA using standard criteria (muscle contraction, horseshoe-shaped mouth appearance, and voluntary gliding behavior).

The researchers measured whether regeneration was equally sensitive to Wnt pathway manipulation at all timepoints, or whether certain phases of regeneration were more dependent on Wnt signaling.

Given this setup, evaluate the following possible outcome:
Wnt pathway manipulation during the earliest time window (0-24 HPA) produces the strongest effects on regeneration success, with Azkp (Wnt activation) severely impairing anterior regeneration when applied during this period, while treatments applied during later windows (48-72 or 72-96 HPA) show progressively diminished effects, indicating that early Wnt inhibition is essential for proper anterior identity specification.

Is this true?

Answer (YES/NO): NO